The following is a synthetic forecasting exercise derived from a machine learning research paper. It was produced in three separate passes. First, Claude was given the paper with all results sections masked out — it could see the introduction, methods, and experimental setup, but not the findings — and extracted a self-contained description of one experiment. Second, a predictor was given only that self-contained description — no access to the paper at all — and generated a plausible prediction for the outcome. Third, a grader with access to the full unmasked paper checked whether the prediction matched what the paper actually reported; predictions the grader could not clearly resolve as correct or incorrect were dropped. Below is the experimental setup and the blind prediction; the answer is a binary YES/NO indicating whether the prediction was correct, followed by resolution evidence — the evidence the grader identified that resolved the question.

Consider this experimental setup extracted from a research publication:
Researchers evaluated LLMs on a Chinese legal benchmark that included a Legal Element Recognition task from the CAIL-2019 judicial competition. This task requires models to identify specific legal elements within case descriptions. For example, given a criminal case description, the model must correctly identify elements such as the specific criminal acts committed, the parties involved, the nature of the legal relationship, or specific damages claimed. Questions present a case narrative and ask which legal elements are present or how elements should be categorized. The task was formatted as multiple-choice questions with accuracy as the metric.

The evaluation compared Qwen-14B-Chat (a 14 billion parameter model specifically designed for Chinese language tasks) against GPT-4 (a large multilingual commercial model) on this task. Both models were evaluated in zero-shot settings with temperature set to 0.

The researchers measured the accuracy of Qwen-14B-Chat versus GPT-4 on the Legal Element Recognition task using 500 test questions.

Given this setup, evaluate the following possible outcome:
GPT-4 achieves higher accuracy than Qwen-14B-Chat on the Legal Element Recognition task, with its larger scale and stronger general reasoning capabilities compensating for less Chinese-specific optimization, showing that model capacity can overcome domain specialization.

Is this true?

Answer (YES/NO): NO